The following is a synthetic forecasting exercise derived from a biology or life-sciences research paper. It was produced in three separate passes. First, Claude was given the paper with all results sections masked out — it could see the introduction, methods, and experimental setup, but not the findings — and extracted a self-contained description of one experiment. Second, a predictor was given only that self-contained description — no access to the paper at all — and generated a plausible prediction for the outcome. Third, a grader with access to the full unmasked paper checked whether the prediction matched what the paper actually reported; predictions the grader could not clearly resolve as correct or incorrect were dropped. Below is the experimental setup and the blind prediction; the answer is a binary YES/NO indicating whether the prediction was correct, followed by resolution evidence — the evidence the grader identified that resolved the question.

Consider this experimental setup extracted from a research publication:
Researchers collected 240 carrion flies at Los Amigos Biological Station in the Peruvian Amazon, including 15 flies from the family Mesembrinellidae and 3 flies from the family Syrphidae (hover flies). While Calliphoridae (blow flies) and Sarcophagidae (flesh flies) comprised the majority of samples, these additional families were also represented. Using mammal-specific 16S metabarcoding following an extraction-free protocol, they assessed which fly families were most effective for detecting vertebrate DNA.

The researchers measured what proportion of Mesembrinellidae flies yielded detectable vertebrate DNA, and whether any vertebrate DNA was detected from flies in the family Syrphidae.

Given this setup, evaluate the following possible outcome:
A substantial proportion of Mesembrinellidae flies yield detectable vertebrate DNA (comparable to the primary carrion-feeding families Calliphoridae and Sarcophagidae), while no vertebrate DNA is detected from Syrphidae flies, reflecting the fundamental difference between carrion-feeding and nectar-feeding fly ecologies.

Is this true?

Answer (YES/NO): NO